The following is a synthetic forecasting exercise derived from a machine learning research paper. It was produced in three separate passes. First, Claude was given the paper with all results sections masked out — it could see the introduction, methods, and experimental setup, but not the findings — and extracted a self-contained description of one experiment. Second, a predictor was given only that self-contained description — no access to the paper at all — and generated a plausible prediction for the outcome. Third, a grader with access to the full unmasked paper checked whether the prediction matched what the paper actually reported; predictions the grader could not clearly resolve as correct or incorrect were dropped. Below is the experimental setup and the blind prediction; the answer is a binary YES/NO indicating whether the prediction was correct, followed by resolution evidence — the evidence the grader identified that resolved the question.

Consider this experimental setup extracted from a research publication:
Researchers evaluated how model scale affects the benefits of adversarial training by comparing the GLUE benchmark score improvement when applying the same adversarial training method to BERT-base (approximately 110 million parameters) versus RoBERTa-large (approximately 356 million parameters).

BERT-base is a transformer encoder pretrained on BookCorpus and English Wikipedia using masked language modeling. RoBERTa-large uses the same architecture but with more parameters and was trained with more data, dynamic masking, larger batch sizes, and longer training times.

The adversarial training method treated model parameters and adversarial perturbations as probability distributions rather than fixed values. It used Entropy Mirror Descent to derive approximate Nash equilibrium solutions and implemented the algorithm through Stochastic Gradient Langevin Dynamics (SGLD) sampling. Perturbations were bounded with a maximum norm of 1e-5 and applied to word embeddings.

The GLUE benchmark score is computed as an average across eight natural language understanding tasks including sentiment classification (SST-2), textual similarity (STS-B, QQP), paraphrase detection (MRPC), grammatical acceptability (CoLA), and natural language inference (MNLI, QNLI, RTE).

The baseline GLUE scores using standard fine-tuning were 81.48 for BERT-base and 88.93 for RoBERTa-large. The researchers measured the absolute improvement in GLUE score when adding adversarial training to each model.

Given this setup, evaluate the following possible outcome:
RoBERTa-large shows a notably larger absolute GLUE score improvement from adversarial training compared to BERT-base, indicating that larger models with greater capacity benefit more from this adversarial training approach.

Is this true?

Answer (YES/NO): NO